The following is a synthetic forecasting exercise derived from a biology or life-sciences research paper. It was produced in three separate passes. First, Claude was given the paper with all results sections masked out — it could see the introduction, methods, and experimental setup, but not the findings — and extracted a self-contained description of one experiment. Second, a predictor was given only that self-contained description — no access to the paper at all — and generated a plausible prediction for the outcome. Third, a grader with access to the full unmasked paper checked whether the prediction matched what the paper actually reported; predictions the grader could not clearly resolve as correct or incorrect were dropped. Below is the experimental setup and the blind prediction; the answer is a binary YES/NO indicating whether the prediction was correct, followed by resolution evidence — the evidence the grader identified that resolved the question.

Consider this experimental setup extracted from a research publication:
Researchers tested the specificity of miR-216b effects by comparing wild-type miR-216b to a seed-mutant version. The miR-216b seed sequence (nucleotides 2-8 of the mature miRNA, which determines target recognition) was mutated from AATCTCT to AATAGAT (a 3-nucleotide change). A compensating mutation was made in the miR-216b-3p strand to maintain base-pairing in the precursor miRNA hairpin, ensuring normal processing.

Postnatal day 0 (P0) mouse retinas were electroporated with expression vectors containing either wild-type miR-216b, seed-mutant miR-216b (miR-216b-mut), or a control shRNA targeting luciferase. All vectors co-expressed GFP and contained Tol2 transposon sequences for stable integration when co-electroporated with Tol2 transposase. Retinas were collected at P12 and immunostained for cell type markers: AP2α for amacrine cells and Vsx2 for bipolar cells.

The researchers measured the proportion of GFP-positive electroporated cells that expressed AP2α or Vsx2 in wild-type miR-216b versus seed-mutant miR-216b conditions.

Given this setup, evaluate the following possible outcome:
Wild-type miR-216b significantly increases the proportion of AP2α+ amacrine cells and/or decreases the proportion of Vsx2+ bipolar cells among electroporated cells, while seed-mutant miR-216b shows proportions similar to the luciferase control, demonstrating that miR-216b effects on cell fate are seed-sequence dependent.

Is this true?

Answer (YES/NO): YES